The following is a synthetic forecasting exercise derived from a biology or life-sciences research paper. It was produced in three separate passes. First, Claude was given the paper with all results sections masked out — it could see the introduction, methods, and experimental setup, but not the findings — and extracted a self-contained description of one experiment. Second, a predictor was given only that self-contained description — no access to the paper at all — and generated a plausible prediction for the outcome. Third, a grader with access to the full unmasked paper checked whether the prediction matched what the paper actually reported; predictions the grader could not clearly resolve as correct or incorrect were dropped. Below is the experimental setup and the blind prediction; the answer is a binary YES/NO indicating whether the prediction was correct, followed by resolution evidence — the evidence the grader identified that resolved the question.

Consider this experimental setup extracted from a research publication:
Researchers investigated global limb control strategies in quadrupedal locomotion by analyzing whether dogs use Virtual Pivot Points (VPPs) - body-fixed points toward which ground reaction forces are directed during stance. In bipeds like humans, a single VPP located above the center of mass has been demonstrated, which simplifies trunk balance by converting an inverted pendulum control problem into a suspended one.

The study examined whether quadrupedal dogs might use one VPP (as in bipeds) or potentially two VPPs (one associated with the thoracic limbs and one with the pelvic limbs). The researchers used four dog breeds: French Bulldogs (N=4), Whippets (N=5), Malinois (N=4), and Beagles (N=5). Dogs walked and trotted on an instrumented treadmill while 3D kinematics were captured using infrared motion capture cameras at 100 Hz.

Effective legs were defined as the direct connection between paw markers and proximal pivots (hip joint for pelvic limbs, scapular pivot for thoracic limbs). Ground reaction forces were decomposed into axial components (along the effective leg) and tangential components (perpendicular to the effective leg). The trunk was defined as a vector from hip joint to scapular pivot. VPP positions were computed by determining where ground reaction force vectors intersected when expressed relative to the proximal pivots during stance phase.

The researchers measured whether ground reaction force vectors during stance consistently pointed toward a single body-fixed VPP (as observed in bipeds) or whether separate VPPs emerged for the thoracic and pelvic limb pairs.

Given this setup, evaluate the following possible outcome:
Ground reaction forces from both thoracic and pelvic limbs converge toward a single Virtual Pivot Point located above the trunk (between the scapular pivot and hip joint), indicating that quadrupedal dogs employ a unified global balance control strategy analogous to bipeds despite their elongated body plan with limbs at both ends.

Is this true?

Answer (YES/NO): NO